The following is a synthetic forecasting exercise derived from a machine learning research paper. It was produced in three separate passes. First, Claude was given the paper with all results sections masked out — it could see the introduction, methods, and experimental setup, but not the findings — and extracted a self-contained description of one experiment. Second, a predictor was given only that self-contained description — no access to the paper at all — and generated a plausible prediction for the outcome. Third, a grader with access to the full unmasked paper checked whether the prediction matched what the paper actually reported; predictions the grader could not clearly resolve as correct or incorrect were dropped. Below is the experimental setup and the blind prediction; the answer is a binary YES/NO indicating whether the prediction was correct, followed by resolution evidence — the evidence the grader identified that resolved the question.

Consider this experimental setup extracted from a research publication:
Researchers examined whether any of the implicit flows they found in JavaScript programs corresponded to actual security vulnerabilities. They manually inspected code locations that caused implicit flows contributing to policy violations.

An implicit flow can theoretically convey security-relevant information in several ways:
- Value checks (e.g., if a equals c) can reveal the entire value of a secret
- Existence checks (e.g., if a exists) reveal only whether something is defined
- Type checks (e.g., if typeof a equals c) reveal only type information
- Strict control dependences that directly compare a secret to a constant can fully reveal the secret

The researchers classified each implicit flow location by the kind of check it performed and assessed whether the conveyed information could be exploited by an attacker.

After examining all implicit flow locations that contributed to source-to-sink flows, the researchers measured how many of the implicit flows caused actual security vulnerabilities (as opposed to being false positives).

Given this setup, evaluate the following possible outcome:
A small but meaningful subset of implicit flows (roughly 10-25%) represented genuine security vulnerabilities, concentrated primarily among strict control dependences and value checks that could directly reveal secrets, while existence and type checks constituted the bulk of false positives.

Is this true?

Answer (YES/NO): NO